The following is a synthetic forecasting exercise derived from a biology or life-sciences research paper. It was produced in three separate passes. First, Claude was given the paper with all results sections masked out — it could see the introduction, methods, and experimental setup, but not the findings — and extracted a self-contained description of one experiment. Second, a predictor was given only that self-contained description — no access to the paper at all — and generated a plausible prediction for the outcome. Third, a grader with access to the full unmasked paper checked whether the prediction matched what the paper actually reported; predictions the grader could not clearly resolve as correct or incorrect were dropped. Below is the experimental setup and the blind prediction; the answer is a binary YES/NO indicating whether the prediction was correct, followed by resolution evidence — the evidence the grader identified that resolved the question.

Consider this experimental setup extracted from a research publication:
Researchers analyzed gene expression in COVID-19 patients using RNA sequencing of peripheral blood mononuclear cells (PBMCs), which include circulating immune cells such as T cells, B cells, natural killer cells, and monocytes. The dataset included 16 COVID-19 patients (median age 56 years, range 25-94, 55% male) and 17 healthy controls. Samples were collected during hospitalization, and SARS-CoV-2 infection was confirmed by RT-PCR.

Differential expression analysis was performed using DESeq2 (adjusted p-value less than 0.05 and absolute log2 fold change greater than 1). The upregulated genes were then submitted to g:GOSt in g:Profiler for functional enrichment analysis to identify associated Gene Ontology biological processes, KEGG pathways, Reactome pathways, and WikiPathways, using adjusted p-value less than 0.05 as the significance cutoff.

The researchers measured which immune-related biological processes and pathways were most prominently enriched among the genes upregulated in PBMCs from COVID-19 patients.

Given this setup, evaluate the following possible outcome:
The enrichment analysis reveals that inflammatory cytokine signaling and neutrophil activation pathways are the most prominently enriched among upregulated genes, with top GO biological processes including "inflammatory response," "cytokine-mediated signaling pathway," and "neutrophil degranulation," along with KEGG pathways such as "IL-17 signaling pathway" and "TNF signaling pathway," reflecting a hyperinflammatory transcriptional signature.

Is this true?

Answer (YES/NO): NO